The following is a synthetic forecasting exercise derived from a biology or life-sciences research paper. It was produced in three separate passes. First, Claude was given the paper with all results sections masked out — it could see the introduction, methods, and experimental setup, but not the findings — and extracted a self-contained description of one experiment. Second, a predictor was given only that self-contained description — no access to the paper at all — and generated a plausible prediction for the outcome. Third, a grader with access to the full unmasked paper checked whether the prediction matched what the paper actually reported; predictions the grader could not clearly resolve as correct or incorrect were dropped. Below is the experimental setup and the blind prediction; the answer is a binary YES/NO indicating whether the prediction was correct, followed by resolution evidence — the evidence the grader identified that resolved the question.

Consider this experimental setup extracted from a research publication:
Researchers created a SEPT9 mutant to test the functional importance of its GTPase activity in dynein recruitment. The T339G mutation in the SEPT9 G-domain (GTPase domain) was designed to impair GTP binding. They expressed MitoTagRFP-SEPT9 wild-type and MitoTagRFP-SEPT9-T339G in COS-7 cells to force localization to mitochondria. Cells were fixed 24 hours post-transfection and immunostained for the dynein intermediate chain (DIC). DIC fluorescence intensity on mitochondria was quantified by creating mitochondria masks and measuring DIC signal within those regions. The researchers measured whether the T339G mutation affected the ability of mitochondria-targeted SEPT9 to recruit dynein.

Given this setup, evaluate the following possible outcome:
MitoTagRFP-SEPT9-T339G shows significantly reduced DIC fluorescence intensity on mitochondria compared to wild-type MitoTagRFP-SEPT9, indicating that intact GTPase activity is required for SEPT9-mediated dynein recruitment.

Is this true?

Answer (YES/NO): YES